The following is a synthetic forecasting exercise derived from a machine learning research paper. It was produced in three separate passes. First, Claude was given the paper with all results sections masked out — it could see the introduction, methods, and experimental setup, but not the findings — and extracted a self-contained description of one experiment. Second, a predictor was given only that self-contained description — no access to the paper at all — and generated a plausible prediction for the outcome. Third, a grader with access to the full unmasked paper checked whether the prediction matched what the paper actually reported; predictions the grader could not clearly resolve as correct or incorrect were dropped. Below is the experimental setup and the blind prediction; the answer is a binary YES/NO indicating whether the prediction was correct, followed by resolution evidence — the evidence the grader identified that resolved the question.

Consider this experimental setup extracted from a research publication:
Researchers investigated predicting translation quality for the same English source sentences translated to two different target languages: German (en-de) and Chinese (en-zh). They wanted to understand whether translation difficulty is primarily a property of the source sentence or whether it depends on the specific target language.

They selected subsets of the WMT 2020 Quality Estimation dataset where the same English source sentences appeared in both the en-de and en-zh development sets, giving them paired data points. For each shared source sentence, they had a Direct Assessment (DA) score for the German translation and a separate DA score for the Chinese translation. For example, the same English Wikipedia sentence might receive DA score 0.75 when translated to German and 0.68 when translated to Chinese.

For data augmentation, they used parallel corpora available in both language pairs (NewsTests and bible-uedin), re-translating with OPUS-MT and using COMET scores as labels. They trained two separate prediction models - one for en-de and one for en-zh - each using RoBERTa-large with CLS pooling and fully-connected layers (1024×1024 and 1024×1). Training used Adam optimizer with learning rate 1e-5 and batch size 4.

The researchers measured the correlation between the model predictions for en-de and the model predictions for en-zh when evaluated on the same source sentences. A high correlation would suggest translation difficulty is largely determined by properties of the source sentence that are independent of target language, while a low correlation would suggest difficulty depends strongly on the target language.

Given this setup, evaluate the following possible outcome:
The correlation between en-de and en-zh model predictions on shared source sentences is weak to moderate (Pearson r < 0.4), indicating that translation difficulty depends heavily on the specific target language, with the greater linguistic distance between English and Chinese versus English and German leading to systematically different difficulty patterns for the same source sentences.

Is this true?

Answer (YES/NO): NO